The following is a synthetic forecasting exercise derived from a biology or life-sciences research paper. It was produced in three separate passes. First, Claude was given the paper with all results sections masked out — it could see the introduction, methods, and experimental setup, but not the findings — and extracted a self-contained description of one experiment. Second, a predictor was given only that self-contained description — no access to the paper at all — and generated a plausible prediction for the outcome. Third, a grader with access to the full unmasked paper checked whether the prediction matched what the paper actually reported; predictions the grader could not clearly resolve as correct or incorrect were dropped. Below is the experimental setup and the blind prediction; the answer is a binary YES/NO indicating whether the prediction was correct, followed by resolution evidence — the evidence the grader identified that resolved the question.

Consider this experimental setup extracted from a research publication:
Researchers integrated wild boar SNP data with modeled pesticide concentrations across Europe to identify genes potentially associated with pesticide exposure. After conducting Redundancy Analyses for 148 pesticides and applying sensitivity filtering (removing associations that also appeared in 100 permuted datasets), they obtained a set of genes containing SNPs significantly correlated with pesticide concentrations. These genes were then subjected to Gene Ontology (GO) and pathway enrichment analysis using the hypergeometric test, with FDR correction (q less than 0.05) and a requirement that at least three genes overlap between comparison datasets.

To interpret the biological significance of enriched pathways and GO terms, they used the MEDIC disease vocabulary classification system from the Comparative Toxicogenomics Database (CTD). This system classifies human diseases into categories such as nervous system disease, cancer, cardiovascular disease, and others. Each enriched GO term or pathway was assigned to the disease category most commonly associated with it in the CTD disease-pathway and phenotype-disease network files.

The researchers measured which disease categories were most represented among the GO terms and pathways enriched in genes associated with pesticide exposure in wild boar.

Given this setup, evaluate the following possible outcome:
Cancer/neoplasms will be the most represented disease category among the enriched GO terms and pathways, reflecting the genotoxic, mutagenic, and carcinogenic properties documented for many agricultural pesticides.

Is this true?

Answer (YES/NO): NO